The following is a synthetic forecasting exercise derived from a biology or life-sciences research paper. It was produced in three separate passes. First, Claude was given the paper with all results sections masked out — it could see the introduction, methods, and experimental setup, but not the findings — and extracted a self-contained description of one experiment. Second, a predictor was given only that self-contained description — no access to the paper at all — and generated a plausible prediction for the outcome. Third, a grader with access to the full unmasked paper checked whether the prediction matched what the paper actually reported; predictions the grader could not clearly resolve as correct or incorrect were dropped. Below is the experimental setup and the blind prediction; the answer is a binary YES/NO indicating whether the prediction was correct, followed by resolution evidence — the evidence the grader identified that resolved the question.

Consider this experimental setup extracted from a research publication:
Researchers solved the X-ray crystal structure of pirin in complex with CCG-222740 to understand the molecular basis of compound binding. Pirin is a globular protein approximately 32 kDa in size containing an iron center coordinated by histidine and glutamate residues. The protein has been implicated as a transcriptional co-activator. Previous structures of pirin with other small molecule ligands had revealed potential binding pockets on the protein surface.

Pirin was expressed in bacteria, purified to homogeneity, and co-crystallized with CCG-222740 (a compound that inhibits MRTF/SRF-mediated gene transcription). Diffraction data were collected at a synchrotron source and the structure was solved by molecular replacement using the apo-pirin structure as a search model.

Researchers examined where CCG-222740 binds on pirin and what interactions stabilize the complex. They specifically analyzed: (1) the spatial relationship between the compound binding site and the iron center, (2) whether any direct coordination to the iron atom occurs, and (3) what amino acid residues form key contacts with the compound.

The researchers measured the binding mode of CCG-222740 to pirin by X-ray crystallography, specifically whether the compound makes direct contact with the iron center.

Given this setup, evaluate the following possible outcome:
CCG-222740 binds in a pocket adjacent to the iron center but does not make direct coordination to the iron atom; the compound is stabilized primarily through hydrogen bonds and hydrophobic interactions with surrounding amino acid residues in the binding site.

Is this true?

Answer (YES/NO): NO